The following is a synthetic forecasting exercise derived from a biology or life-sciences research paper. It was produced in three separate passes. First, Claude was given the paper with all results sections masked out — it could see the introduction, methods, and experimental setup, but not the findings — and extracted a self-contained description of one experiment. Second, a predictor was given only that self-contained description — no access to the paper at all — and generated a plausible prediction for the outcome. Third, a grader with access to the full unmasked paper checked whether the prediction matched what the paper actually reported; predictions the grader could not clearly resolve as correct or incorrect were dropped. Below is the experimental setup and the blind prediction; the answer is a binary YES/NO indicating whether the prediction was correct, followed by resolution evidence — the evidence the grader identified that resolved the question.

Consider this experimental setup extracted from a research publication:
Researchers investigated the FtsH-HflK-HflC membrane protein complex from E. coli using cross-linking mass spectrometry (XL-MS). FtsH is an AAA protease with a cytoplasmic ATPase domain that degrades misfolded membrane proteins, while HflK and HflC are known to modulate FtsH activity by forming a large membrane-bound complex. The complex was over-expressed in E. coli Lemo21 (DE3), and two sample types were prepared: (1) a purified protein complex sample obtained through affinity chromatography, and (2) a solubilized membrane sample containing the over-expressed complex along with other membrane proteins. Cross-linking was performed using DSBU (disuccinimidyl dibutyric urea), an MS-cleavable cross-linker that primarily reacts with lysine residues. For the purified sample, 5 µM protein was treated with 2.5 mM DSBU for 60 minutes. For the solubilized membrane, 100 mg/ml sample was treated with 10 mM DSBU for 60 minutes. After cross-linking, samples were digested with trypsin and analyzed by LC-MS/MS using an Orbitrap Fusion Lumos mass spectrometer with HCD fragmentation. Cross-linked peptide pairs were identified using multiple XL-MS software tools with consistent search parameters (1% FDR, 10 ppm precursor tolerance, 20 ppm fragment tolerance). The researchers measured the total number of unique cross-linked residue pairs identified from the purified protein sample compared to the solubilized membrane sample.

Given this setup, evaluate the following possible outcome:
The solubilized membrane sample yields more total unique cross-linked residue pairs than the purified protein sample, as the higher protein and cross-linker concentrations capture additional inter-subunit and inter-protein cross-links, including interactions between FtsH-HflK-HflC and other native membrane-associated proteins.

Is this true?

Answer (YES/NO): NO